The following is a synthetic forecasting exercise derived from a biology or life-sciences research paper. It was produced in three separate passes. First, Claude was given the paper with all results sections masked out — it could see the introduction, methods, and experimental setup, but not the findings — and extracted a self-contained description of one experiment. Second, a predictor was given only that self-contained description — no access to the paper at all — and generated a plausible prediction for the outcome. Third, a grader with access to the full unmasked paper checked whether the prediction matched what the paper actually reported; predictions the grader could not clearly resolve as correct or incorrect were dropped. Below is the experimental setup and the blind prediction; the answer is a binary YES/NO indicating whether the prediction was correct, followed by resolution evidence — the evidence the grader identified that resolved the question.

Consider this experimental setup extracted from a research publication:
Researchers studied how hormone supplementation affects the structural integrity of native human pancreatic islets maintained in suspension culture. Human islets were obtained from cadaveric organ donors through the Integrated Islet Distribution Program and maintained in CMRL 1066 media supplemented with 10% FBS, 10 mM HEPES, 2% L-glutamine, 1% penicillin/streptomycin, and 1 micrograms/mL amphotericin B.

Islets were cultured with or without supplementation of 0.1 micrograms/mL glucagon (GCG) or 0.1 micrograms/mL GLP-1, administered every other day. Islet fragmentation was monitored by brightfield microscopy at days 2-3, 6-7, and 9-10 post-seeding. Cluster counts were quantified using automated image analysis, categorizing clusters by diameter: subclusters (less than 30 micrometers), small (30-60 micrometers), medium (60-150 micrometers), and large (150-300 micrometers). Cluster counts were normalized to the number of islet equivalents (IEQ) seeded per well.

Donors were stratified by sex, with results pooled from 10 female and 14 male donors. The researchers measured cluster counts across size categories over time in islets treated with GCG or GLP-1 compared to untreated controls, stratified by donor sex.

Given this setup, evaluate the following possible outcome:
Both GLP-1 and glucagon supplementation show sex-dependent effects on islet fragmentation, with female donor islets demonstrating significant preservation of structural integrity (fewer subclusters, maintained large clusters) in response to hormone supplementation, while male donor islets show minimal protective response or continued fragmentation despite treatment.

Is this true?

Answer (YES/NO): NO